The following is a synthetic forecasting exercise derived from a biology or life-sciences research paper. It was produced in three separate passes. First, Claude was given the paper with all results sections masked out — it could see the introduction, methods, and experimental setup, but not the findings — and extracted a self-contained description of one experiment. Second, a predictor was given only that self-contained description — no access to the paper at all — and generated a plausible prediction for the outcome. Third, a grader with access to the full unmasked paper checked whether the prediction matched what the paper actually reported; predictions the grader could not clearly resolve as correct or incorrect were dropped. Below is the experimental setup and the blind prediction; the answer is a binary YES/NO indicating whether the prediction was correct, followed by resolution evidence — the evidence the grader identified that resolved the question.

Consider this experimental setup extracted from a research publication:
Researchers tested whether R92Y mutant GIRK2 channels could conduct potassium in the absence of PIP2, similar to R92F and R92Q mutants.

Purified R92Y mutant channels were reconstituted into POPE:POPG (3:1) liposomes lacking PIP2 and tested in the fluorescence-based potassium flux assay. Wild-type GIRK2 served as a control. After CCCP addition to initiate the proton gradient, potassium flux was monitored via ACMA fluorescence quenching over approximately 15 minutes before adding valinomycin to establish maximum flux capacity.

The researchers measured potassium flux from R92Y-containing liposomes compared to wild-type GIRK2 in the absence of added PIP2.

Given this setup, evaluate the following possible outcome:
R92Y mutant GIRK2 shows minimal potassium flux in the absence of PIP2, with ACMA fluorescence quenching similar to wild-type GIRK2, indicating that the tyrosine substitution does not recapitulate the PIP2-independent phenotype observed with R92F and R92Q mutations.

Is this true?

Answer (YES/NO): NO